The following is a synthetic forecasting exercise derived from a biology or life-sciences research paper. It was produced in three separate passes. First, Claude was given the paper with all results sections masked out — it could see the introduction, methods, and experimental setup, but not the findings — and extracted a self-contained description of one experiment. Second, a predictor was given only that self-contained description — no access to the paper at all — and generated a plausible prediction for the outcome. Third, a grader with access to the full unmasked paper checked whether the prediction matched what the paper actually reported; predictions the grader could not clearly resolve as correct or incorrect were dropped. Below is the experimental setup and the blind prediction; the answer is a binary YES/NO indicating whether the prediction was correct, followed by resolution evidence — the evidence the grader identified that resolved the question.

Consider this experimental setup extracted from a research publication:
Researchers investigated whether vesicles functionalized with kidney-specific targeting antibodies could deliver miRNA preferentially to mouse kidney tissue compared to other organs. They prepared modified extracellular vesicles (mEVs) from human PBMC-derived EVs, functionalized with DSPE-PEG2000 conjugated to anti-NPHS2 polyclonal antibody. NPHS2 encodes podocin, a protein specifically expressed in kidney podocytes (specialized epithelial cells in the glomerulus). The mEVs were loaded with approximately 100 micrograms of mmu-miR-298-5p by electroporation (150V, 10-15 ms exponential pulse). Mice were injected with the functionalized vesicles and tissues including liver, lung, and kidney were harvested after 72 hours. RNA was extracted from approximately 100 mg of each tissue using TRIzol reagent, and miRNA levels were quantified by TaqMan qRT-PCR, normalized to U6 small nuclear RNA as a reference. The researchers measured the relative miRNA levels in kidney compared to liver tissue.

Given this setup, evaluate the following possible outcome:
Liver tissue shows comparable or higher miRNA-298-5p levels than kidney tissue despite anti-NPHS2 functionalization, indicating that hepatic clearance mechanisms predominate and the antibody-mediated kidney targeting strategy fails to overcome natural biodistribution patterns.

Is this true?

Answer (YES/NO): NO